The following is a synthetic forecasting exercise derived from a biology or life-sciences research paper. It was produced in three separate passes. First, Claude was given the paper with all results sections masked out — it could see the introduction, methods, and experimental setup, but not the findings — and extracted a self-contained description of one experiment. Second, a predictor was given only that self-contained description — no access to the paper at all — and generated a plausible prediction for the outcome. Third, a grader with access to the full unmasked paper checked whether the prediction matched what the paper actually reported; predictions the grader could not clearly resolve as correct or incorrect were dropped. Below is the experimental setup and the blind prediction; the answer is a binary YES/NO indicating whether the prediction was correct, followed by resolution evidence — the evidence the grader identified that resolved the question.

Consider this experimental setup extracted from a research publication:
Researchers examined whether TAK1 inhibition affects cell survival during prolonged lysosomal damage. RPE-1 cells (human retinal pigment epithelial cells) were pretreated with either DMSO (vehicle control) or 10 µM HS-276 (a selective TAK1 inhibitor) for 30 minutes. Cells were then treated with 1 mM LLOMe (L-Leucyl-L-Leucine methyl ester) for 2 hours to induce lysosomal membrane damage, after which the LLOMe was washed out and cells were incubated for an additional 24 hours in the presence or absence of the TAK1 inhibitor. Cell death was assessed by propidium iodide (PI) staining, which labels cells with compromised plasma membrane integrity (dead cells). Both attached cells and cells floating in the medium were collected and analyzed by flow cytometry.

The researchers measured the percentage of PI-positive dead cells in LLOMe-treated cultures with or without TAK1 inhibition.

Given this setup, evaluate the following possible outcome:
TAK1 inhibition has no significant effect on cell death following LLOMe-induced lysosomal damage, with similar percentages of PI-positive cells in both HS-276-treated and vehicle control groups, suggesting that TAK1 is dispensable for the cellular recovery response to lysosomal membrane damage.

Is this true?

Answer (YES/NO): NO